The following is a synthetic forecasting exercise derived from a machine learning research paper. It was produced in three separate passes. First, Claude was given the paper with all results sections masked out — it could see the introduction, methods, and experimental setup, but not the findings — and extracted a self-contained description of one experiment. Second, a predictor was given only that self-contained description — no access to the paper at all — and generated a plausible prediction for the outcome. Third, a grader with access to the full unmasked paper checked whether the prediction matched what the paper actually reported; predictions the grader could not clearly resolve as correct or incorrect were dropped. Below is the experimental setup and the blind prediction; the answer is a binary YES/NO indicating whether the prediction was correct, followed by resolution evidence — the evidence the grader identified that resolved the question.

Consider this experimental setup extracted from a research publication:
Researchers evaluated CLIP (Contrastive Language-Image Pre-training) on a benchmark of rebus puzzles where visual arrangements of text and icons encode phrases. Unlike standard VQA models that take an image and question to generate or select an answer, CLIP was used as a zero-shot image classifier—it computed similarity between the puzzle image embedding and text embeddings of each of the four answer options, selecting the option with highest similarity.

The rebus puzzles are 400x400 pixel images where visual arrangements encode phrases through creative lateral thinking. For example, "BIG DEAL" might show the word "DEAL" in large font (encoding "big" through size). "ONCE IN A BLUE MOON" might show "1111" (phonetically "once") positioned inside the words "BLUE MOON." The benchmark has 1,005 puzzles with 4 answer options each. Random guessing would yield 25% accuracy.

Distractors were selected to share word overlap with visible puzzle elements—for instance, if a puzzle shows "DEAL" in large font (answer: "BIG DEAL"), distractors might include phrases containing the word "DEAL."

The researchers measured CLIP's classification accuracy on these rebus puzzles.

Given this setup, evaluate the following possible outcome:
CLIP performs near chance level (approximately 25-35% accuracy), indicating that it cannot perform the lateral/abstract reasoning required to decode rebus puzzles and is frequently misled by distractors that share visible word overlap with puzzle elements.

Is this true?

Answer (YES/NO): NO